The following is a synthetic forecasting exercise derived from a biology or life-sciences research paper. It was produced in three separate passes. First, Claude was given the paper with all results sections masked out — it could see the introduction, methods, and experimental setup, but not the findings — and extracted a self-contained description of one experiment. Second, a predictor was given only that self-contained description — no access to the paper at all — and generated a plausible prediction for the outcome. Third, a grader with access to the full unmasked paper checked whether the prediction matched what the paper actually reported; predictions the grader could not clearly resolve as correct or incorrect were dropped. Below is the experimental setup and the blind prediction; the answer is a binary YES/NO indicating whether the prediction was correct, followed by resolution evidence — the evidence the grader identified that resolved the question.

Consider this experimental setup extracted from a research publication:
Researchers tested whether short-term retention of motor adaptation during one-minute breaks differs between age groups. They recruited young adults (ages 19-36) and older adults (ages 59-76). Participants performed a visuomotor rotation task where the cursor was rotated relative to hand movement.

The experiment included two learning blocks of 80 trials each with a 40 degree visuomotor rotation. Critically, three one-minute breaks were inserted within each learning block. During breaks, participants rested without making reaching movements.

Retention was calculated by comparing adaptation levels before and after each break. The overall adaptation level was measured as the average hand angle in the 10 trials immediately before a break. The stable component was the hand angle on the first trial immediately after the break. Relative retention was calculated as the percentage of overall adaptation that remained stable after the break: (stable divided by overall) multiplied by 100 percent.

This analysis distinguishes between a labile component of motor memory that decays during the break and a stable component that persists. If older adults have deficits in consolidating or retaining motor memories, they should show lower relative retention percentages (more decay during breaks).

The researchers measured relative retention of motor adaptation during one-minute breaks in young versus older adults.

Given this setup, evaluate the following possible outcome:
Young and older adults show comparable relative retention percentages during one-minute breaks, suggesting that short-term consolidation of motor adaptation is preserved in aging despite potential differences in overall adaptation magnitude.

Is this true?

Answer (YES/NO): YES